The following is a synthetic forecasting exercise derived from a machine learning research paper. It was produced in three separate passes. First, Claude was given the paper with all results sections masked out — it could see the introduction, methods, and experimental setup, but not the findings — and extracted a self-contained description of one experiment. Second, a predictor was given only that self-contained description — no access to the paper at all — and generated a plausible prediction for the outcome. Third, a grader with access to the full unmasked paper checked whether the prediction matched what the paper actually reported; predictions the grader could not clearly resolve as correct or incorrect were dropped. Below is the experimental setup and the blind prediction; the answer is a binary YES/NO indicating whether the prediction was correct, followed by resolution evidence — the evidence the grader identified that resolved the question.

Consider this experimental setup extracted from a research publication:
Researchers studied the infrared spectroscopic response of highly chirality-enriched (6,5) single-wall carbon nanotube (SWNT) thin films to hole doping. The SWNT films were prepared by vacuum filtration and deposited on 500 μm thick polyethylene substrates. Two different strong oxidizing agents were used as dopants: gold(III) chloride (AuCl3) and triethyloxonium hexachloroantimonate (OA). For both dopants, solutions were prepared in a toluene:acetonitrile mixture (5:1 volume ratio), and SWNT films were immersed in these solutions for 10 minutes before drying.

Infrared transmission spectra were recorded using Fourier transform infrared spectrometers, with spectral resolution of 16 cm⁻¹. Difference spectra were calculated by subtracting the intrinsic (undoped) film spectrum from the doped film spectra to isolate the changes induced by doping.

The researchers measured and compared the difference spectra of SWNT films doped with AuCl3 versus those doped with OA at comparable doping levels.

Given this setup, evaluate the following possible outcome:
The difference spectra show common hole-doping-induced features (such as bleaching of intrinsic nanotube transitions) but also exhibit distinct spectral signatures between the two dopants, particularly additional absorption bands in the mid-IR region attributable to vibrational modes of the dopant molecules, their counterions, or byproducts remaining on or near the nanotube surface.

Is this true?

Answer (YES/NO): NO